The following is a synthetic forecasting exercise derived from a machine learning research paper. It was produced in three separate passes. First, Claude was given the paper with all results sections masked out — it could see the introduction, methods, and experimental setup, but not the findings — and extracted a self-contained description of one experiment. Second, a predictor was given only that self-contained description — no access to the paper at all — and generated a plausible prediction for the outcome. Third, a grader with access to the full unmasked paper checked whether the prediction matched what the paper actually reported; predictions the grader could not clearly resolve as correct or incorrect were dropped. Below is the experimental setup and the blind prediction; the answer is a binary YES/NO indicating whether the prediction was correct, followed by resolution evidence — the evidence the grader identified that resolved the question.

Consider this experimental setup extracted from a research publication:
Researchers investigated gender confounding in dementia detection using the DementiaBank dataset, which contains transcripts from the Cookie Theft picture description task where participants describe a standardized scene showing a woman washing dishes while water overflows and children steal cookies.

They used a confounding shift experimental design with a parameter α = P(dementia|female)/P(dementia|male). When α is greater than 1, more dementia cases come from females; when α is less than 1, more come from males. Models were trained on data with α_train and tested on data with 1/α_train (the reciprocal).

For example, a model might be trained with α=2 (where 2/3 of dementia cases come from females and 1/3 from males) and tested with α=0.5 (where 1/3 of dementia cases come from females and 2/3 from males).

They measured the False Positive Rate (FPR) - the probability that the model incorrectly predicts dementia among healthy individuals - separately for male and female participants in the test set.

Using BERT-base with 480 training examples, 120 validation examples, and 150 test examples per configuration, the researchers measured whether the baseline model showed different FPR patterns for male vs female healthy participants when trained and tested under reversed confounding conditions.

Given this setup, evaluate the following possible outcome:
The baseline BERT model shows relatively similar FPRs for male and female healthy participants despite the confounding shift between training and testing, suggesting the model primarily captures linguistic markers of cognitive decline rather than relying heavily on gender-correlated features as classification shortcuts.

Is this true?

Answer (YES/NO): NO